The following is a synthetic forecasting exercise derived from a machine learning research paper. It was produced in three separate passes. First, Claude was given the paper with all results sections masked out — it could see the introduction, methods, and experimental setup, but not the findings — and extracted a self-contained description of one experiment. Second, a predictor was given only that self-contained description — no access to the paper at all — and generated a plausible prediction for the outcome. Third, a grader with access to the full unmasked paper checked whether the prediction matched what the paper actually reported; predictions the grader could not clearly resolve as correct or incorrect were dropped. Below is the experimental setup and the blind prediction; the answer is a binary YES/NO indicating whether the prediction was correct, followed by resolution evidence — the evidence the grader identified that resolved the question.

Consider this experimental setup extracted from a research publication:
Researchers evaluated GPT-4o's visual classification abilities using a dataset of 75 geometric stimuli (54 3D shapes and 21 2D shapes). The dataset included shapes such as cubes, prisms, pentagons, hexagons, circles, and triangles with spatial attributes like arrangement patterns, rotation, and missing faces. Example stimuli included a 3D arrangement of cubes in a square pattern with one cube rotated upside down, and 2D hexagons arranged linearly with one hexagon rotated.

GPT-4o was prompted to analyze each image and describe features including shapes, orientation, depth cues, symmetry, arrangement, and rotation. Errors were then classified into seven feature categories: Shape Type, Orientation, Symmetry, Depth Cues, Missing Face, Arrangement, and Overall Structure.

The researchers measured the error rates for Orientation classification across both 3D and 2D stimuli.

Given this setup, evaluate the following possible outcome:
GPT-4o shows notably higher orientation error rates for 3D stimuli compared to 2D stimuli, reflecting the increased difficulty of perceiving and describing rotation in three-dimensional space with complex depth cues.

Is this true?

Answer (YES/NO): NO